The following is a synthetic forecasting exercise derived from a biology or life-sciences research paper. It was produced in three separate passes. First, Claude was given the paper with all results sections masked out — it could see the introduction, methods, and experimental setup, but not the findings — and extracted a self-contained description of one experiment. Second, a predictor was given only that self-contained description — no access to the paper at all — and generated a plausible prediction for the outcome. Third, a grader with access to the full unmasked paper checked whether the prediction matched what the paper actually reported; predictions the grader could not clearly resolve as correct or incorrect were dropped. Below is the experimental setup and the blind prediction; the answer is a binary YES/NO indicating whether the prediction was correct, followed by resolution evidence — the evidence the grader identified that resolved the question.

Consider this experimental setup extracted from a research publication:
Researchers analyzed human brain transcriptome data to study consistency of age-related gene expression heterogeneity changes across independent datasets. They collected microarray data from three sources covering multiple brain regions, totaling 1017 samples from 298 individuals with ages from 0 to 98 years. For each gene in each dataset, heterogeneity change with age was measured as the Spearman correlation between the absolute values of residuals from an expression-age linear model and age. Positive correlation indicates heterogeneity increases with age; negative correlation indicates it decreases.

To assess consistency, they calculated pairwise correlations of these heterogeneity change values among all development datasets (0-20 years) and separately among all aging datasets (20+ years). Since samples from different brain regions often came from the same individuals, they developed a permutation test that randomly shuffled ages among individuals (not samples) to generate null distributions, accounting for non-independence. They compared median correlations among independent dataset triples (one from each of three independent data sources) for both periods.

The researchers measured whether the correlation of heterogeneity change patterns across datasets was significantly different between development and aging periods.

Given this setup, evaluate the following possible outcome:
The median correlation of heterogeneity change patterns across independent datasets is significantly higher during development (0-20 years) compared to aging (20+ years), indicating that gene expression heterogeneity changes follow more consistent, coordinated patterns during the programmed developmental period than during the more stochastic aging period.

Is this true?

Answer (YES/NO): NO